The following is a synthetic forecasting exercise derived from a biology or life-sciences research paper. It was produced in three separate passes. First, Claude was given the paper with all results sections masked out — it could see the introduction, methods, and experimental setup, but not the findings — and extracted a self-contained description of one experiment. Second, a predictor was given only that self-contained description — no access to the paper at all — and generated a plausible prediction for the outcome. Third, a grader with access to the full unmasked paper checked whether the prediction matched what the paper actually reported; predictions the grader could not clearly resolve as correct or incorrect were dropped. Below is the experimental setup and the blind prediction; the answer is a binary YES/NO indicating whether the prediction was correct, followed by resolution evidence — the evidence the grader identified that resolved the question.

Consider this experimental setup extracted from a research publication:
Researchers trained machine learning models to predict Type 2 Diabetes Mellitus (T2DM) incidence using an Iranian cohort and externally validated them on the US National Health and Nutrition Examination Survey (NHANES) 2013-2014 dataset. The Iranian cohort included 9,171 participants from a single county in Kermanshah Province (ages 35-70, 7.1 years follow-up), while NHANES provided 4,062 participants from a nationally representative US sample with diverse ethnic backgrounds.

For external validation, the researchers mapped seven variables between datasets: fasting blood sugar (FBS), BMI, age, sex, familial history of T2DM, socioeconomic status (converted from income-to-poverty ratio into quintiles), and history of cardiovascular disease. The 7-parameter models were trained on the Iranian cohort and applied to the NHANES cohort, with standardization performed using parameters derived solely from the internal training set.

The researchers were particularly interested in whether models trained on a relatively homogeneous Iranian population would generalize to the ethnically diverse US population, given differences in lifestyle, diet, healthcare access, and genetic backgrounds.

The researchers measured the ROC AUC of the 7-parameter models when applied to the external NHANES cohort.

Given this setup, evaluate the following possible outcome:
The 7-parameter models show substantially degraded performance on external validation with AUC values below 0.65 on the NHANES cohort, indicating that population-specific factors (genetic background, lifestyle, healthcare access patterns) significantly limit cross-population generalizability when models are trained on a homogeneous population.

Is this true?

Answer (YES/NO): NO